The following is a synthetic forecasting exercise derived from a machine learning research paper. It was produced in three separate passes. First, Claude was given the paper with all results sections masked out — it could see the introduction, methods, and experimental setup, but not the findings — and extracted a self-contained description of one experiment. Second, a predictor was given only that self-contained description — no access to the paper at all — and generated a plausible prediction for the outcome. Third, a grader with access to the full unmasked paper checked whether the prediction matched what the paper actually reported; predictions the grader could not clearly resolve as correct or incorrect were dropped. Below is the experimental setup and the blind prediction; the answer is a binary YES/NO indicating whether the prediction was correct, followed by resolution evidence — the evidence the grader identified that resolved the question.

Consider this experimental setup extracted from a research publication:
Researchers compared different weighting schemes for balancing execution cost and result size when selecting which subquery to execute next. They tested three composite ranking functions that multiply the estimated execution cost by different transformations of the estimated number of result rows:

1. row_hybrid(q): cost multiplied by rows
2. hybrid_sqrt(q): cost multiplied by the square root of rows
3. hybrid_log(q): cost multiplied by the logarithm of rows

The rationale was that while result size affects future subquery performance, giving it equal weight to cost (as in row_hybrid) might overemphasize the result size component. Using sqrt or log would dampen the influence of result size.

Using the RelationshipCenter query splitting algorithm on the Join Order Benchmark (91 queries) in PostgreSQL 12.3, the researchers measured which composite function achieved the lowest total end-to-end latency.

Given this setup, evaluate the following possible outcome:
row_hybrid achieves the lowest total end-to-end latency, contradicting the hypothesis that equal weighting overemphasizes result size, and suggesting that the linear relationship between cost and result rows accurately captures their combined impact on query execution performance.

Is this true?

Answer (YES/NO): NO